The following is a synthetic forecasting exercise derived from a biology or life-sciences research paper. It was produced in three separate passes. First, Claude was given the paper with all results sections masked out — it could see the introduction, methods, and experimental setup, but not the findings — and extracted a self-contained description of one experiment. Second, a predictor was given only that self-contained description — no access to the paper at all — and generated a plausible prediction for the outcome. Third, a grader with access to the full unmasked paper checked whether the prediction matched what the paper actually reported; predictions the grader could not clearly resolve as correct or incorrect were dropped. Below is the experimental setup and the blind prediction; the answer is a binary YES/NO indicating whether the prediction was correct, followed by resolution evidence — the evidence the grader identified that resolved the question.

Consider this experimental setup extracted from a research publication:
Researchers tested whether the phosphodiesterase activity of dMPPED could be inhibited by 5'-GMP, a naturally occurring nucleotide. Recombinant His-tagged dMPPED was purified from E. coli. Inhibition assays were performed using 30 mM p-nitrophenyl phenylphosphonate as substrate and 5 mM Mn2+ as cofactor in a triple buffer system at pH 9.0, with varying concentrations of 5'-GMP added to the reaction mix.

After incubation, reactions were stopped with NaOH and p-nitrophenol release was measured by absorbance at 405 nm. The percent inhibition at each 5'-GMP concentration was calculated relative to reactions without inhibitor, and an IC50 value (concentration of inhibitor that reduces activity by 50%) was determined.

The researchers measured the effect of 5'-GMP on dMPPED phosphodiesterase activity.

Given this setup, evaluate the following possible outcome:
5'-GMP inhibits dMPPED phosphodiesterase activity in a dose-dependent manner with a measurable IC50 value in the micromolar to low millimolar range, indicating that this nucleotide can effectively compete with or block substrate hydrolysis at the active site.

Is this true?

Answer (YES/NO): NO